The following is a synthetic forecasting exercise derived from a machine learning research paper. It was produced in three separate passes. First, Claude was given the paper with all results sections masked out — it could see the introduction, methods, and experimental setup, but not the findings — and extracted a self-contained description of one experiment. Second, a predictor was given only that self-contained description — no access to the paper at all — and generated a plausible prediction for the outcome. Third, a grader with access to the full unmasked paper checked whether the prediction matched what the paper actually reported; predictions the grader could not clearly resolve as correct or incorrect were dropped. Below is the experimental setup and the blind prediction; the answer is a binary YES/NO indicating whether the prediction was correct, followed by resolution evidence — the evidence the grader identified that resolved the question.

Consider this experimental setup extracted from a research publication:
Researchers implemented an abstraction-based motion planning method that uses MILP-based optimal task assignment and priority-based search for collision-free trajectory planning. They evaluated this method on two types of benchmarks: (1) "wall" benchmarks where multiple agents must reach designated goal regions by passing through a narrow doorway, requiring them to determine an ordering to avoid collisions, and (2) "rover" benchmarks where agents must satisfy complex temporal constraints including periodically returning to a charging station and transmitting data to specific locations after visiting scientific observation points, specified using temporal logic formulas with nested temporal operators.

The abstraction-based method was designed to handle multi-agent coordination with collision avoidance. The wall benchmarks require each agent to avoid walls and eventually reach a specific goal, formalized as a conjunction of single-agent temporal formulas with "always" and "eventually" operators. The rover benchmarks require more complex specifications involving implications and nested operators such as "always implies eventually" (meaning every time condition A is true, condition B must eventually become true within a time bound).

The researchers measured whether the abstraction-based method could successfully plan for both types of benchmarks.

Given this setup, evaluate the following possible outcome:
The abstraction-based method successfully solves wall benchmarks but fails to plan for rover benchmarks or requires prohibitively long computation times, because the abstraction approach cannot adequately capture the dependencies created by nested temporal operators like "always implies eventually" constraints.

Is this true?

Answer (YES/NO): YES